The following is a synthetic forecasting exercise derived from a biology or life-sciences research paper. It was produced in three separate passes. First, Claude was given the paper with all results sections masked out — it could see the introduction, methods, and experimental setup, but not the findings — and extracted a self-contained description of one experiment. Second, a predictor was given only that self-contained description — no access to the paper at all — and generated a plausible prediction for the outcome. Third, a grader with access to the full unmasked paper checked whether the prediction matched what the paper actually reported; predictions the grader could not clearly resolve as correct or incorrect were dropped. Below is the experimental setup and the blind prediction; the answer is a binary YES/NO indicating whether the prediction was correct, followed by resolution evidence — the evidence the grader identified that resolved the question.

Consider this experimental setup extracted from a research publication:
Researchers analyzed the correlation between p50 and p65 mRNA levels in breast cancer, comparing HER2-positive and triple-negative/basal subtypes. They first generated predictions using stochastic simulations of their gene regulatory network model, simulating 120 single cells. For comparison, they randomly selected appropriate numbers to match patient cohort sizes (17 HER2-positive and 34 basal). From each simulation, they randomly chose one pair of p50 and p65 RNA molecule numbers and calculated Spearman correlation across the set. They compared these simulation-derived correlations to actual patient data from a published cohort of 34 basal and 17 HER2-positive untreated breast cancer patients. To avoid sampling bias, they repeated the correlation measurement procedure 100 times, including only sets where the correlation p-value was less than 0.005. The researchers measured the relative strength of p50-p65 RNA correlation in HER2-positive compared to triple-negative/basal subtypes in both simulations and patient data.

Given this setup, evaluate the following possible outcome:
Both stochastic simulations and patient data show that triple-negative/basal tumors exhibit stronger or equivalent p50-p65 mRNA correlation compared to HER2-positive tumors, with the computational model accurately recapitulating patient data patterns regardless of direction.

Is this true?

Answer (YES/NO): NO